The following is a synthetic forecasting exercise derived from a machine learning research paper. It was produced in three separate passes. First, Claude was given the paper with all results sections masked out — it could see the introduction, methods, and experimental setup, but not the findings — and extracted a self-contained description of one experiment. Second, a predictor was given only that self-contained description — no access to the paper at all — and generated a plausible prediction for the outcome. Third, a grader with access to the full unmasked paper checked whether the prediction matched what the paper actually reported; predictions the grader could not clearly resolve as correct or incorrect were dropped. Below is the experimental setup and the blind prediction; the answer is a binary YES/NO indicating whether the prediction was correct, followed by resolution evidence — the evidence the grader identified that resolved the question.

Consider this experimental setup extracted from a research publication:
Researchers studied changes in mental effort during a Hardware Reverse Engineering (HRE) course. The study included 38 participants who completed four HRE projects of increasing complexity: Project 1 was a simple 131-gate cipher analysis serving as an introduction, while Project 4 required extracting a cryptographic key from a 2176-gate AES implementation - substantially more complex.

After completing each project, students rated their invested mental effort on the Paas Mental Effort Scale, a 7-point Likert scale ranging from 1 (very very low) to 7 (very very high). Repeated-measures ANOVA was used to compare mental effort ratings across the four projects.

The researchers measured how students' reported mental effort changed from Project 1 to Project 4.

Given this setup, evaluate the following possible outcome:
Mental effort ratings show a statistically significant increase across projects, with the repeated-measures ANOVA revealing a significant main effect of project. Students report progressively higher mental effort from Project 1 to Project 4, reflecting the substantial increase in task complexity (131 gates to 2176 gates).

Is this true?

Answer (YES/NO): YES